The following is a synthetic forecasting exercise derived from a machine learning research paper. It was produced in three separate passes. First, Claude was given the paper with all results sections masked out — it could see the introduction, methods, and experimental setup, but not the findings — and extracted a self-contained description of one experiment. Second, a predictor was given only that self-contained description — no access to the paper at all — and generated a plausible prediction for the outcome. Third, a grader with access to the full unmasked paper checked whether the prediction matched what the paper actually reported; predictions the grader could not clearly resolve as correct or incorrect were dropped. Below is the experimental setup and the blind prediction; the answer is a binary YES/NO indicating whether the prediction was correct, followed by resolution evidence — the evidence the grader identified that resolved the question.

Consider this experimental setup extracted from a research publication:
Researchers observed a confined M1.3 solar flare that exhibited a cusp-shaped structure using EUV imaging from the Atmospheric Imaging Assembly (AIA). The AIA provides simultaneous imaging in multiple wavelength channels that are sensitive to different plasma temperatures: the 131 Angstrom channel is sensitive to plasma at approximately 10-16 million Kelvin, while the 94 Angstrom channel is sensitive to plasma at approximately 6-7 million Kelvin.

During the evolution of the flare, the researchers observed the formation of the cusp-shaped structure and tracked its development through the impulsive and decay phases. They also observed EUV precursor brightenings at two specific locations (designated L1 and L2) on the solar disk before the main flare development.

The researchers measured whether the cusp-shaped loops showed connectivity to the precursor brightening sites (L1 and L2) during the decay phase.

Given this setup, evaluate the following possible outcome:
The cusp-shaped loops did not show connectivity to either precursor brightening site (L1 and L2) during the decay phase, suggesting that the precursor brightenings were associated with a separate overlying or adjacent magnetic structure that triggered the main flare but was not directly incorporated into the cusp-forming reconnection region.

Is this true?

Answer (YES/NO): NO